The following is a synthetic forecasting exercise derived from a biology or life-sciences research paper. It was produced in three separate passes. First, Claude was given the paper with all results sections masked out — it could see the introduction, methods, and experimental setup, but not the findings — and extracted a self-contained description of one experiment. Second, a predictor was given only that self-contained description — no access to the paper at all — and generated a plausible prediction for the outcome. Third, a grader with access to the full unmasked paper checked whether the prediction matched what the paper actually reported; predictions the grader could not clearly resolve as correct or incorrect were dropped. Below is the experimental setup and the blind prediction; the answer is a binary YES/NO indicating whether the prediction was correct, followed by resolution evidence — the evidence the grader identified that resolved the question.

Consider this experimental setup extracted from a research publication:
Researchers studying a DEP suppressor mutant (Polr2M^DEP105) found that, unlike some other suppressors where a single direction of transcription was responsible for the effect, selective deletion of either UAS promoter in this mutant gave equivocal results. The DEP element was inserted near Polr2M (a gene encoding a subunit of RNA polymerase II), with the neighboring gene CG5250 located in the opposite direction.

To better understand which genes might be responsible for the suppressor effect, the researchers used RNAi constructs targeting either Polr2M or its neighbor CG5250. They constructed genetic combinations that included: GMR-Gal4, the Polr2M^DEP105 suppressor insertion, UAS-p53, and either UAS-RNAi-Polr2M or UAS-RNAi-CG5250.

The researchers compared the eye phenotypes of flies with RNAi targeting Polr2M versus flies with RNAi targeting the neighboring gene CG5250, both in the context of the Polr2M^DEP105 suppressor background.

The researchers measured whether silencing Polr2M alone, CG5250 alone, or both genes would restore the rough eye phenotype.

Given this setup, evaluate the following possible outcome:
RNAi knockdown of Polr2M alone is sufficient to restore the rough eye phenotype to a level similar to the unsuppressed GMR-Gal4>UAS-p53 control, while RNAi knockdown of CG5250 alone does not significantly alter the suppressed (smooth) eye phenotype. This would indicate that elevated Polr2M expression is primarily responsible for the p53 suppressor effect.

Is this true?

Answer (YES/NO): NO